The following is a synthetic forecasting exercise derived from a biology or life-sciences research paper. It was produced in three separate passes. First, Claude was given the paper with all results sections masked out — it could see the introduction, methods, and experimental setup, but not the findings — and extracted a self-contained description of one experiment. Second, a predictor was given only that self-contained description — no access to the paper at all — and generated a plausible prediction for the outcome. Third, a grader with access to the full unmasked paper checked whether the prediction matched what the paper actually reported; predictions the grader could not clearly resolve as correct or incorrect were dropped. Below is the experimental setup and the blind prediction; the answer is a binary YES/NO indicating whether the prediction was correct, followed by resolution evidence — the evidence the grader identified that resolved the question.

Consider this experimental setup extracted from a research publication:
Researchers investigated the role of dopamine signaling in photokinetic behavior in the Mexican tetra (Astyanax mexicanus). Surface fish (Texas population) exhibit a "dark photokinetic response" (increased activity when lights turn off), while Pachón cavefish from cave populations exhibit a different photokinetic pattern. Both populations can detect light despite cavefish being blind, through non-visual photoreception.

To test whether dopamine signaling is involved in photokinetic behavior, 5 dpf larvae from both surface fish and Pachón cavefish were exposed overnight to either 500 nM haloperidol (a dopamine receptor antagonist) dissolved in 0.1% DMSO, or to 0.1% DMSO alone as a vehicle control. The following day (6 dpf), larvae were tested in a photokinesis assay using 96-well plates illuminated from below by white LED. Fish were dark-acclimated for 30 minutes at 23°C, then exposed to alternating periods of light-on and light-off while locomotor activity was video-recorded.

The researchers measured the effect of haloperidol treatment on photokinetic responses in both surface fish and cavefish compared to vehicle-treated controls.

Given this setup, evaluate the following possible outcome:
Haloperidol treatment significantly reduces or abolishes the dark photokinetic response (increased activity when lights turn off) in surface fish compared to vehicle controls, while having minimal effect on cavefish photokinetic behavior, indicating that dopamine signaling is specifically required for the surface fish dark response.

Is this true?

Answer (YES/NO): NO